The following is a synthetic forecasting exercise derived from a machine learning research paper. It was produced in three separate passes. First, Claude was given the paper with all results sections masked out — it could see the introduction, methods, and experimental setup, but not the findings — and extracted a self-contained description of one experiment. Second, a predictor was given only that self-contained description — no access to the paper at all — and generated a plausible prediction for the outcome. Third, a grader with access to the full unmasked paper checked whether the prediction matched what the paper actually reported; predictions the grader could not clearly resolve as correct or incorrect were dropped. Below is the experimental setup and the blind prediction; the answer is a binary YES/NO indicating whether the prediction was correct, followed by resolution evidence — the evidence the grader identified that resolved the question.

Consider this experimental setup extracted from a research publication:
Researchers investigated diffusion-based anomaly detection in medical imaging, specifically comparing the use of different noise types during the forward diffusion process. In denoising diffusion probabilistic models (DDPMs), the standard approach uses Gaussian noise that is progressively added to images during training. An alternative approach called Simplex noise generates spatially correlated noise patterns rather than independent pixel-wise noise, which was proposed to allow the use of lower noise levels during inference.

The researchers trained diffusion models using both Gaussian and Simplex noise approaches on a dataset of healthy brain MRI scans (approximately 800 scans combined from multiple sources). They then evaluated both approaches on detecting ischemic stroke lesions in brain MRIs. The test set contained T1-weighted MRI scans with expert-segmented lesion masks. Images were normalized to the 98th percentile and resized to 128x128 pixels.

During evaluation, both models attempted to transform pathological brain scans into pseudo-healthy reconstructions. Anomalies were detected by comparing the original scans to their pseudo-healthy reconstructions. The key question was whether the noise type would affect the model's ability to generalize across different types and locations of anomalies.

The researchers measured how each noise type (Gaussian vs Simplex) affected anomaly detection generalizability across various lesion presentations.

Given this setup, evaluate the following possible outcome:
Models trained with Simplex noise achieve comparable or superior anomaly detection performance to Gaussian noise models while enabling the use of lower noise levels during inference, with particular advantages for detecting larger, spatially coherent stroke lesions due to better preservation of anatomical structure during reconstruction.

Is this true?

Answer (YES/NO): NO